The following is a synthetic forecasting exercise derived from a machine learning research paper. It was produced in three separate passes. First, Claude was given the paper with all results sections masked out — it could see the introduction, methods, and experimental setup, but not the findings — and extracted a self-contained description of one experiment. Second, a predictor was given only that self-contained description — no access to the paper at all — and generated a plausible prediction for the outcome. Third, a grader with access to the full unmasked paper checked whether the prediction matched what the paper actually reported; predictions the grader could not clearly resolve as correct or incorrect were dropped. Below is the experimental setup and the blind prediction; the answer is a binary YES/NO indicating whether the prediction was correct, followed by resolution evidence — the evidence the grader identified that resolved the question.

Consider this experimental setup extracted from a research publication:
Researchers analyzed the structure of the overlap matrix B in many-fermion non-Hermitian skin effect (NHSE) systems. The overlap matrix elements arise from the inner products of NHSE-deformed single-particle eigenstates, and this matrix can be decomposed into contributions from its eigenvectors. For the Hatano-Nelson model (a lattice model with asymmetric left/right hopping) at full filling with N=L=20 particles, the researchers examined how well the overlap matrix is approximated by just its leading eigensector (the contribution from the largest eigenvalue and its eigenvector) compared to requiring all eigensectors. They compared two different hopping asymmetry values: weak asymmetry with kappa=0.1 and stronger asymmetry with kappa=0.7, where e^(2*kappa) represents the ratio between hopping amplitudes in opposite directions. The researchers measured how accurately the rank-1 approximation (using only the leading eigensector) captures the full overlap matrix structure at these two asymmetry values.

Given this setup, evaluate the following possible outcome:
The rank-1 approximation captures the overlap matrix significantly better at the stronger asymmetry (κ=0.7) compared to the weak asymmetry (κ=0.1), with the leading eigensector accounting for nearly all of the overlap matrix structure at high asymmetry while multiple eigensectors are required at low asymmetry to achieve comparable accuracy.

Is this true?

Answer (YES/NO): YES